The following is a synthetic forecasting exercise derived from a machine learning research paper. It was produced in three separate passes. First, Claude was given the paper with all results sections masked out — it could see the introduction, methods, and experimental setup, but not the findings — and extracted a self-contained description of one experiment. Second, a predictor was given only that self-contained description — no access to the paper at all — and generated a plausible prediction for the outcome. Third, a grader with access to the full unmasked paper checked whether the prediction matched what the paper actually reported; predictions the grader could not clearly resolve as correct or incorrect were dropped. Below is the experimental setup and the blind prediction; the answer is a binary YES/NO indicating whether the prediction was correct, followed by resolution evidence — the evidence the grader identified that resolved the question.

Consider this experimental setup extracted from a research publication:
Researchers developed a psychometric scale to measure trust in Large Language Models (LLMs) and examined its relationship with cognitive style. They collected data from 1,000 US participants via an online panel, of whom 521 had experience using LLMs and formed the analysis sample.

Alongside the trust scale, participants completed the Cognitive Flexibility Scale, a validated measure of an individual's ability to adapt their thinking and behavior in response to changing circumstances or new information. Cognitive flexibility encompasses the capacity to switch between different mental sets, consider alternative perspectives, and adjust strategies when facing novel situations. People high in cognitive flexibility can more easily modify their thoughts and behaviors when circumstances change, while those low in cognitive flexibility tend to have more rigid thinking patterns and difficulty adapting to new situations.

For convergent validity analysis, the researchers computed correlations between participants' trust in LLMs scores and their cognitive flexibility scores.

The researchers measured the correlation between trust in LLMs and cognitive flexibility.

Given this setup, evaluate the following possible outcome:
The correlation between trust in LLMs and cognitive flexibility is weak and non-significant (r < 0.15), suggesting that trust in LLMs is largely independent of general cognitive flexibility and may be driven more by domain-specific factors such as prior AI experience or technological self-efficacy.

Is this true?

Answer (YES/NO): NO